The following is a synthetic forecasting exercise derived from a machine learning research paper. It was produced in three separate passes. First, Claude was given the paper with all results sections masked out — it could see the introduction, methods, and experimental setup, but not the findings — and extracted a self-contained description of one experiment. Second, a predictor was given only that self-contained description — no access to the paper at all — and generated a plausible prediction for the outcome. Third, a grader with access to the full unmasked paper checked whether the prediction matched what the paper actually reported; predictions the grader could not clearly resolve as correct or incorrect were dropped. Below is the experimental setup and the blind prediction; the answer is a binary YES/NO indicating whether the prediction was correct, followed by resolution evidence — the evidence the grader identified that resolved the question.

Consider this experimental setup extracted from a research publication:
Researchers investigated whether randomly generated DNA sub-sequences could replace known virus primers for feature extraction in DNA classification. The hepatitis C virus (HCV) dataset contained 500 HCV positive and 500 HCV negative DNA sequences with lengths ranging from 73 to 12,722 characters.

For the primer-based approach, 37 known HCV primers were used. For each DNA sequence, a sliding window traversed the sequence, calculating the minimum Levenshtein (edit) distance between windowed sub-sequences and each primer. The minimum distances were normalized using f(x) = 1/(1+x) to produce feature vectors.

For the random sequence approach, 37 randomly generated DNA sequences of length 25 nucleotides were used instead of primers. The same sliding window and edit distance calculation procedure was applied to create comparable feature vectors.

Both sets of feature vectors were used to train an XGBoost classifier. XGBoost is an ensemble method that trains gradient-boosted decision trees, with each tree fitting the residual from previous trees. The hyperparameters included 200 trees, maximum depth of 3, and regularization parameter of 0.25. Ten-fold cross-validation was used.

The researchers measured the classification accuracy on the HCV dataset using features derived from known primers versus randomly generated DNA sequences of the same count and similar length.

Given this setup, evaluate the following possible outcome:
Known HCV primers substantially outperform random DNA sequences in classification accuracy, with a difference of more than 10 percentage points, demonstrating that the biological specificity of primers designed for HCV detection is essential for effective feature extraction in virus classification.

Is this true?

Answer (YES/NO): NO